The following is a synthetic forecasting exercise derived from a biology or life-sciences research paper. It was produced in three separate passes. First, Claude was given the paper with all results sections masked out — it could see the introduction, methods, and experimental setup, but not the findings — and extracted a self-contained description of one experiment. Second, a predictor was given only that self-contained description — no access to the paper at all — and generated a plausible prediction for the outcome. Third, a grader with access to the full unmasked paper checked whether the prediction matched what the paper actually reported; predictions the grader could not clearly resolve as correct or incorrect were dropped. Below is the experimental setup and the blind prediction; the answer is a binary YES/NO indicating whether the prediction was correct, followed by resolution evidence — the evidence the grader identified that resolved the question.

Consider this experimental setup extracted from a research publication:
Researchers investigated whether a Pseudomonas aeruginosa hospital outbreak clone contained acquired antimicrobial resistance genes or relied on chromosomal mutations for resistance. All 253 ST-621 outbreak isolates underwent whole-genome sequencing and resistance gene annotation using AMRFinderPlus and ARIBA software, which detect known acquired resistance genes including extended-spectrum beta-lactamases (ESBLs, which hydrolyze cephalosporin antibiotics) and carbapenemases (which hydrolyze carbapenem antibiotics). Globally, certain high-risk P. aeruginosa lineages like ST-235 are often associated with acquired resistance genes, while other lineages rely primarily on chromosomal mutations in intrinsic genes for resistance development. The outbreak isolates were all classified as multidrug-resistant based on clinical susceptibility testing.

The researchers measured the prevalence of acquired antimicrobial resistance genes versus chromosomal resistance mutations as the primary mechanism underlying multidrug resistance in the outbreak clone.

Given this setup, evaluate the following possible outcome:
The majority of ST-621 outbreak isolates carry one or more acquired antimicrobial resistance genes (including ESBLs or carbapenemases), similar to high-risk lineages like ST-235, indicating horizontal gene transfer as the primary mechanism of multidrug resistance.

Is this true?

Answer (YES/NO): NO